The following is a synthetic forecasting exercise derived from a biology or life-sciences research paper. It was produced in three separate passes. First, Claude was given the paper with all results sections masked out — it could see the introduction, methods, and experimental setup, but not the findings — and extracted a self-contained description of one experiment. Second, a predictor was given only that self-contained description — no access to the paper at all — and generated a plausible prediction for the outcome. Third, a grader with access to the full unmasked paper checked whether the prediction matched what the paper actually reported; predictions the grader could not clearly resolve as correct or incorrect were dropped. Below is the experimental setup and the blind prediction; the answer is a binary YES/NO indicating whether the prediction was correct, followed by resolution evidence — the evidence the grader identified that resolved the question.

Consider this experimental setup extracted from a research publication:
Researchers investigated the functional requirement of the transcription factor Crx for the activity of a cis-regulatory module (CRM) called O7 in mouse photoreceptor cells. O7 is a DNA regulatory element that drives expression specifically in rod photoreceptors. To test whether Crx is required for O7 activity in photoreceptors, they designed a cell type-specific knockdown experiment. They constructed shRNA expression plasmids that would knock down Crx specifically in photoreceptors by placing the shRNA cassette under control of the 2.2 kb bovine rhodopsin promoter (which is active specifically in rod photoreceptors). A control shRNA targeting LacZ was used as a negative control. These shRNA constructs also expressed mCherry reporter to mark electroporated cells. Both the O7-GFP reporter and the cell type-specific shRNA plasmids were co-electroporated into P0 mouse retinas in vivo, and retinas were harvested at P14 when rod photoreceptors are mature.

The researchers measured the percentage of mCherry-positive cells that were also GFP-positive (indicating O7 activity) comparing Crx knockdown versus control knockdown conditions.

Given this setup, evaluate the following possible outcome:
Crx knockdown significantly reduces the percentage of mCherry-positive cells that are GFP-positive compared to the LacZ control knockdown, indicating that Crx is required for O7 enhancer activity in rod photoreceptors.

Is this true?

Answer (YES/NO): YES